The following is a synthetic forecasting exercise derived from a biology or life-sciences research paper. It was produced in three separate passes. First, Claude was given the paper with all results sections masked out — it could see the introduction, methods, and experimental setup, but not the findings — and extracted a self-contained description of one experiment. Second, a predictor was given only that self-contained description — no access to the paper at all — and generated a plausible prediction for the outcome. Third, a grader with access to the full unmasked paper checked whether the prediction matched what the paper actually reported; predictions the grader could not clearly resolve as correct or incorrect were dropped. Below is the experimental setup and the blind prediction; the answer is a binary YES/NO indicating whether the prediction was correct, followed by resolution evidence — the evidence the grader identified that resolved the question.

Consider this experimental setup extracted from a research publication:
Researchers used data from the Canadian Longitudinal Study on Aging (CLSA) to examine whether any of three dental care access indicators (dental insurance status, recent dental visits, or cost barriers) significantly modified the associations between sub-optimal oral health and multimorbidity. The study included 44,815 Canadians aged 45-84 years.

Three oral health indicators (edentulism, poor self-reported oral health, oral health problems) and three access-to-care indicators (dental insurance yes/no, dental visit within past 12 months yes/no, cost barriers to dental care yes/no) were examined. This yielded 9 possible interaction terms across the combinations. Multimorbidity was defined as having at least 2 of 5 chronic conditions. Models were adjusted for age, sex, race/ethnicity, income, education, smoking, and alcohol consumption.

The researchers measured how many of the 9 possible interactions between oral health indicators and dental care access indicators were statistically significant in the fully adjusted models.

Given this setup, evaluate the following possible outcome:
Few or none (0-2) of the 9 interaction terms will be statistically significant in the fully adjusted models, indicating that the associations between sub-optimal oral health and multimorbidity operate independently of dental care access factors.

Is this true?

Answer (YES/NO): NO